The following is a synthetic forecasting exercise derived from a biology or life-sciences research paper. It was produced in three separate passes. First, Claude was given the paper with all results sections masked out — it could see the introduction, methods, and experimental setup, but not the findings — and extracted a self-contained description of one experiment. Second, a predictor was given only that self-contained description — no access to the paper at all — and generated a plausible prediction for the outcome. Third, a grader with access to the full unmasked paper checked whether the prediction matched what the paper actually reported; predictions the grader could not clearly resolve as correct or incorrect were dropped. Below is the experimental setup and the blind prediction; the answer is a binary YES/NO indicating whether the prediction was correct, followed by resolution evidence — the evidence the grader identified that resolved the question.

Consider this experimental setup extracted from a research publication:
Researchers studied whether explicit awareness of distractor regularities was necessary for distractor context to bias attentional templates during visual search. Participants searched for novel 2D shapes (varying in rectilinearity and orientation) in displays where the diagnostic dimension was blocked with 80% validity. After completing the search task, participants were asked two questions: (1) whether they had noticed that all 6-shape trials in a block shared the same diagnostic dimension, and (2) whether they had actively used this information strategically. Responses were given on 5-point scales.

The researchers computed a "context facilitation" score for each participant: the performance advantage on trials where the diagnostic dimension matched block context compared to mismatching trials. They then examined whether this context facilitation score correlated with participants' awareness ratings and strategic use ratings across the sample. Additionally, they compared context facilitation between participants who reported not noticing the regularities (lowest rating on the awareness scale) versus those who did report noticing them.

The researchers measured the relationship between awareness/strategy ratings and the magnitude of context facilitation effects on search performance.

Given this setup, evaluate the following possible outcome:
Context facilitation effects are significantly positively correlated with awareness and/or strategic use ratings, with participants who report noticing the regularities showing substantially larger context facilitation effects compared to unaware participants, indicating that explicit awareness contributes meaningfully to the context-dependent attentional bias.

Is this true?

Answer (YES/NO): NO